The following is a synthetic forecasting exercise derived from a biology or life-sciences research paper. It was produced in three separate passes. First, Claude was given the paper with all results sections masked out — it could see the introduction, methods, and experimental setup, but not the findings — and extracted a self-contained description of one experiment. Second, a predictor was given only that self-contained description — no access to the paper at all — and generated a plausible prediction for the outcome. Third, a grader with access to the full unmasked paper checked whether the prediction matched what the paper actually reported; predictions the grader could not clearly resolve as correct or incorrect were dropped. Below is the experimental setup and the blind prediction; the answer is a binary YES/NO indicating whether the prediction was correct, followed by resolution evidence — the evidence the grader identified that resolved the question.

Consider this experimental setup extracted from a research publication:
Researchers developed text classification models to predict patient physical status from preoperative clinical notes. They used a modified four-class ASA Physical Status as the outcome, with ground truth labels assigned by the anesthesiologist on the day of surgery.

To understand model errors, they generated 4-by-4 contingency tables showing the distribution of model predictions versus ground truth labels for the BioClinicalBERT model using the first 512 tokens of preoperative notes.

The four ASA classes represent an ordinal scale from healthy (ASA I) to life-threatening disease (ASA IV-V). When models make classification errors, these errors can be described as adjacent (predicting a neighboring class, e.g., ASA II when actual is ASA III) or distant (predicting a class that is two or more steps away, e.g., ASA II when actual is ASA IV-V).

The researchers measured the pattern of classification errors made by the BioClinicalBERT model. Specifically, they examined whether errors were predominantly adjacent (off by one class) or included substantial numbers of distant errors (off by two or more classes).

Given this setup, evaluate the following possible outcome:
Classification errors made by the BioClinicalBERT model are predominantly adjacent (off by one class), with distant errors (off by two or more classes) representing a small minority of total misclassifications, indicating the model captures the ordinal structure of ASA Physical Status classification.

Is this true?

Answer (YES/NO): YES